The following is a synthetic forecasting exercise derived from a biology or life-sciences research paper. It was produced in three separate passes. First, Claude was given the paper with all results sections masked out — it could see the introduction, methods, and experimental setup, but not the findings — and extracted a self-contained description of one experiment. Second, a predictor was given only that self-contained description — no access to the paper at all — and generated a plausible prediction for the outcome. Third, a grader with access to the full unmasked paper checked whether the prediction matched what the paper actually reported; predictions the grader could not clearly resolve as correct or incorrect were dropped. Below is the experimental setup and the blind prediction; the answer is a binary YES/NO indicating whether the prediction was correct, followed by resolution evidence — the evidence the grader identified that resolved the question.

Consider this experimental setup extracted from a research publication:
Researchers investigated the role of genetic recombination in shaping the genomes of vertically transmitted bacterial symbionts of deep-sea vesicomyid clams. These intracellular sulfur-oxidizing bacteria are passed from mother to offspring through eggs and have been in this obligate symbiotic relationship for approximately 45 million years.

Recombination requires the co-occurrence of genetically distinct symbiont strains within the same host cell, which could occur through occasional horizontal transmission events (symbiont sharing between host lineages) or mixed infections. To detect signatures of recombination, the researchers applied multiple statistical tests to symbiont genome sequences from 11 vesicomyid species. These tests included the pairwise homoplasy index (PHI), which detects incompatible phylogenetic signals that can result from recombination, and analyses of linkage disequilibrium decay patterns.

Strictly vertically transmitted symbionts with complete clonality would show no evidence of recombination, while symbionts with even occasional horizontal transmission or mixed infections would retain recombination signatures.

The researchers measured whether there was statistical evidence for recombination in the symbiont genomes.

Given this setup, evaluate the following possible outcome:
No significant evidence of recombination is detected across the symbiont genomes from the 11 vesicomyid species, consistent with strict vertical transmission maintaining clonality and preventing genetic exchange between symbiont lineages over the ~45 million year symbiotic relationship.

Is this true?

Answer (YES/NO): NO